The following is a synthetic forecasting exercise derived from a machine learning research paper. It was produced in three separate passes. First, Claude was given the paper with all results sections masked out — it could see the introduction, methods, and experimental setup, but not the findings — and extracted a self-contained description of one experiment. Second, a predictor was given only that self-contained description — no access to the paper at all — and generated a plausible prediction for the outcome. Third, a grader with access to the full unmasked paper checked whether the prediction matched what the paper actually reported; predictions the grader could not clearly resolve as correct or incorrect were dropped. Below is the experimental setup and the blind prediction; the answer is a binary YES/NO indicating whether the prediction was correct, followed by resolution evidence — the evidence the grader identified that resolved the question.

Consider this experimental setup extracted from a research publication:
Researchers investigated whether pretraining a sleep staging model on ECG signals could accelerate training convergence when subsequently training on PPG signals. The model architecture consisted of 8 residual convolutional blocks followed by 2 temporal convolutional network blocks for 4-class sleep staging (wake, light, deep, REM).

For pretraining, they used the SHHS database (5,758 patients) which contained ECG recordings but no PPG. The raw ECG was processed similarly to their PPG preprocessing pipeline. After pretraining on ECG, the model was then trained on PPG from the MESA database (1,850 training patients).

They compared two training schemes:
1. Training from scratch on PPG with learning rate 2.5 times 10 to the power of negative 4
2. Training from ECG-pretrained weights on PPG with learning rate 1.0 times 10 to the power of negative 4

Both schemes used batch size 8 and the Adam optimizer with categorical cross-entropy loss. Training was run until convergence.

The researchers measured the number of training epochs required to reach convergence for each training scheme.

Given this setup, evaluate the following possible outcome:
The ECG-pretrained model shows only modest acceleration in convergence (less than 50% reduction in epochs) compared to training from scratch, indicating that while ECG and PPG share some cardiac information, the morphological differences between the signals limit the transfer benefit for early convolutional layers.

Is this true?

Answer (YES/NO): NO